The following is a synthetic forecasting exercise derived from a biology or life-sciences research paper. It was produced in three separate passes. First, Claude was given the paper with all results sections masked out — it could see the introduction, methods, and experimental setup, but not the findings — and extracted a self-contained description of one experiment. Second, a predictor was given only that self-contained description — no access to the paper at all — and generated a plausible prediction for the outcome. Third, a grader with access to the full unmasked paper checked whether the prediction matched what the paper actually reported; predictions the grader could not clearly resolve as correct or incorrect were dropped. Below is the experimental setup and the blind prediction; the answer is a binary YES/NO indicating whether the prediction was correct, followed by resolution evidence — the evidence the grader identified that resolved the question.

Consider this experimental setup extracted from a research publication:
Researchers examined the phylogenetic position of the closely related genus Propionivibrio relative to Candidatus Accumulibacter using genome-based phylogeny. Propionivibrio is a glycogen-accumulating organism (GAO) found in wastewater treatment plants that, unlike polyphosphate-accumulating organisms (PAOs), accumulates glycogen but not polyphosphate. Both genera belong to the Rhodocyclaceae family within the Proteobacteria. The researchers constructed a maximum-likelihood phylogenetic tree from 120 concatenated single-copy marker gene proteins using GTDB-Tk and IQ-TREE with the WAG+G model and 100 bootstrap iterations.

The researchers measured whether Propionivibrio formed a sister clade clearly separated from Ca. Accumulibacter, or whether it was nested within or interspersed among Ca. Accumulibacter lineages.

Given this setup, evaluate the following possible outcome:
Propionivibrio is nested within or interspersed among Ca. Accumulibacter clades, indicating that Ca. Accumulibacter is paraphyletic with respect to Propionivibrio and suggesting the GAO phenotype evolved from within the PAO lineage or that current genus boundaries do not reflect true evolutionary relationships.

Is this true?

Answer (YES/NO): NO